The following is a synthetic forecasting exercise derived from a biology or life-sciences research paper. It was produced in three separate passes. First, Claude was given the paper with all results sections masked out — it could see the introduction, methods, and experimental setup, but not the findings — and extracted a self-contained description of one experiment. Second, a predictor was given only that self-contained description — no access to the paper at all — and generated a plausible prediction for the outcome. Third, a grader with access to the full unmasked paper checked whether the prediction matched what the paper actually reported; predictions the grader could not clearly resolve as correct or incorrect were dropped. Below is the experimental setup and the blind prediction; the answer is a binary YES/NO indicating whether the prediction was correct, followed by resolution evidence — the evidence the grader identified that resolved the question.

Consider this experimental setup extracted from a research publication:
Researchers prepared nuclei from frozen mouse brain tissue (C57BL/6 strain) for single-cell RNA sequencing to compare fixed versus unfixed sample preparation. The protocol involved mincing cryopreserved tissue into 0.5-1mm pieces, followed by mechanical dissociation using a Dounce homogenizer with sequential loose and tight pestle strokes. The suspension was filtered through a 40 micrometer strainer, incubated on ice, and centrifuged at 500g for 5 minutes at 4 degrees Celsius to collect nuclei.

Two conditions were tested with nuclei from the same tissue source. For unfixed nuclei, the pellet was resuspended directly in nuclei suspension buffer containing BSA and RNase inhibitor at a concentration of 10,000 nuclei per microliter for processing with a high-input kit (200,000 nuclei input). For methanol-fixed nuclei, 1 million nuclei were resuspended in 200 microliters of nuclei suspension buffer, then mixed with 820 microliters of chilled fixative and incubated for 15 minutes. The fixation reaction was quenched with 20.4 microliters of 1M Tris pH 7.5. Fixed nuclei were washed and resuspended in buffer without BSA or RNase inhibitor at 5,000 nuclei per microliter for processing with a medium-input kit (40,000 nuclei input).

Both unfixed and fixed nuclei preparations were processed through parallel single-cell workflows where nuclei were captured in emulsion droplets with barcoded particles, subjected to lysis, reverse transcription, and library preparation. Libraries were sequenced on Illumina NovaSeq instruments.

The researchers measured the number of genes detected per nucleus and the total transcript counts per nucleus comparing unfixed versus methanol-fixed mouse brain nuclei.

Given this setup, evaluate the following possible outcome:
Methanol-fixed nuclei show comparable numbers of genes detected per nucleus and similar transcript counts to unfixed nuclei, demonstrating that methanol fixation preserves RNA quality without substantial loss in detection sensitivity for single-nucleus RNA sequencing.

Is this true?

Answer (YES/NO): NO